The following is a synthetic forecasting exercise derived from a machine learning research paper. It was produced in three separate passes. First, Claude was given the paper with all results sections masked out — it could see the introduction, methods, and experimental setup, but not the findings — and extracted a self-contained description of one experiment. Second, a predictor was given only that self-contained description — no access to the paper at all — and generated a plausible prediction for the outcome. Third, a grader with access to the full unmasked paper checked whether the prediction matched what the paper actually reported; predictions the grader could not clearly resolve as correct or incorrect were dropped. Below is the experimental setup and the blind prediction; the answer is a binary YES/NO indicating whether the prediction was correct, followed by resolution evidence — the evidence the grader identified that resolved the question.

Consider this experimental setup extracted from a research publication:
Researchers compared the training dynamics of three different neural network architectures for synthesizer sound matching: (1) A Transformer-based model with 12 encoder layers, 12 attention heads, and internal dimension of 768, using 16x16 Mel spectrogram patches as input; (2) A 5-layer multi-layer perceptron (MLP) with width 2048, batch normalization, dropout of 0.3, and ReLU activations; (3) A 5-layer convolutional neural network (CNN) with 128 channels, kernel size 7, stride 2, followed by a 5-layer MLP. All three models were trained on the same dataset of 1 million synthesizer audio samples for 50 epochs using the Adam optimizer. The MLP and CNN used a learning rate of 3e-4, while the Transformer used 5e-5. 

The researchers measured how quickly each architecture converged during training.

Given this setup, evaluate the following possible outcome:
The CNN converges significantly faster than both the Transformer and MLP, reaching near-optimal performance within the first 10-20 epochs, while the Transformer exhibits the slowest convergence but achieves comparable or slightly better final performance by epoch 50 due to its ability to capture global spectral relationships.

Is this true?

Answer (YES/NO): NO